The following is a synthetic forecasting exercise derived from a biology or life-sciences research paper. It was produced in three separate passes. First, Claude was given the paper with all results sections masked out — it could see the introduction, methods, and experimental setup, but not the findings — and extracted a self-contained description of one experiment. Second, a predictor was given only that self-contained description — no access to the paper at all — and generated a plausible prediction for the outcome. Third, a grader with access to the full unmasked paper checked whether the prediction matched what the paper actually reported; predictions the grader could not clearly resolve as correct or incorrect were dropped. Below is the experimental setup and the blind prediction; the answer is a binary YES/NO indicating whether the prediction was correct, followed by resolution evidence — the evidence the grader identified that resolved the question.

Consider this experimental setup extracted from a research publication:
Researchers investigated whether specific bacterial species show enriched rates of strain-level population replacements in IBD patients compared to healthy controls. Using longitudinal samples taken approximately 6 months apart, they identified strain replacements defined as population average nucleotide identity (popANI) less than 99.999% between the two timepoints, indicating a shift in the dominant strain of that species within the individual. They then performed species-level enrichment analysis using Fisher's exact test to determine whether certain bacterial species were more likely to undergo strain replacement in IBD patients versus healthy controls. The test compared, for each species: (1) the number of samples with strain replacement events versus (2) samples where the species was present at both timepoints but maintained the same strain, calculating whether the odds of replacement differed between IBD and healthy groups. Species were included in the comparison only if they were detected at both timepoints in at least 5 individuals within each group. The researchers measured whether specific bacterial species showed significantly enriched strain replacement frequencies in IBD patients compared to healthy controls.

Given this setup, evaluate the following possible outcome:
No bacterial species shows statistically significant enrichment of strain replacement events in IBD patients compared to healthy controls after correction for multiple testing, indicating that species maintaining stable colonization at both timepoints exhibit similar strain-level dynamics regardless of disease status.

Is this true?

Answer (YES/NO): NO